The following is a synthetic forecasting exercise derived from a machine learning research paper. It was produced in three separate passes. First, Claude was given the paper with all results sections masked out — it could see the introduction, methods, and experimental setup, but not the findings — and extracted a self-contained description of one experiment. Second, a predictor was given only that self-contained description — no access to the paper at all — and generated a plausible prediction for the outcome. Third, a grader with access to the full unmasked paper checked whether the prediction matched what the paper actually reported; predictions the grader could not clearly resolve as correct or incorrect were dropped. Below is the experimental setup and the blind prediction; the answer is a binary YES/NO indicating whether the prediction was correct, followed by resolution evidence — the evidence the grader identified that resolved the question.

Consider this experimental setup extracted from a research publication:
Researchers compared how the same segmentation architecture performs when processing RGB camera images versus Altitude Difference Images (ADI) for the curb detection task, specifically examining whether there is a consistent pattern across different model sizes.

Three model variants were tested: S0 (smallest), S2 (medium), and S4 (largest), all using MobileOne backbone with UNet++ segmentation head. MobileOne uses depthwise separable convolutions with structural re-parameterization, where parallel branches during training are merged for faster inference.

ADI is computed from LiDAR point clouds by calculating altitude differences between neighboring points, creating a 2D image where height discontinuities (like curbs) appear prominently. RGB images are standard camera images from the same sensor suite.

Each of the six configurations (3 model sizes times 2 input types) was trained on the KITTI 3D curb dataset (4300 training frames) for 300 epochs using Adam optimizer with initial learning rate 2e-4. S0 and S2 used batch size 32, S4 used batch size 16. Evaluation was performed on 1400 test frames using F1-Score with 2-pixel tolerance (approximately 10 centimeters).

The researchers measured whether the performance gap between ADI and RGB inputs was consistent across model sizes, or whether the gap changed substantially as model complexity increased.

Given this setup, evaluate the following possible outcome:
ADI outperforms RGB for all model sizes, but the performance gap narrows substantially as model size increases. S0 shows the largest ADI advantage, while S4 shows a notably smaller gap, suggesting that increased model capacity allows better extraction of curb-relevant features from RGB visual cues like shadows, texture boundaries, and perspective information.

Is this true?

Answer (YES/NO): YES